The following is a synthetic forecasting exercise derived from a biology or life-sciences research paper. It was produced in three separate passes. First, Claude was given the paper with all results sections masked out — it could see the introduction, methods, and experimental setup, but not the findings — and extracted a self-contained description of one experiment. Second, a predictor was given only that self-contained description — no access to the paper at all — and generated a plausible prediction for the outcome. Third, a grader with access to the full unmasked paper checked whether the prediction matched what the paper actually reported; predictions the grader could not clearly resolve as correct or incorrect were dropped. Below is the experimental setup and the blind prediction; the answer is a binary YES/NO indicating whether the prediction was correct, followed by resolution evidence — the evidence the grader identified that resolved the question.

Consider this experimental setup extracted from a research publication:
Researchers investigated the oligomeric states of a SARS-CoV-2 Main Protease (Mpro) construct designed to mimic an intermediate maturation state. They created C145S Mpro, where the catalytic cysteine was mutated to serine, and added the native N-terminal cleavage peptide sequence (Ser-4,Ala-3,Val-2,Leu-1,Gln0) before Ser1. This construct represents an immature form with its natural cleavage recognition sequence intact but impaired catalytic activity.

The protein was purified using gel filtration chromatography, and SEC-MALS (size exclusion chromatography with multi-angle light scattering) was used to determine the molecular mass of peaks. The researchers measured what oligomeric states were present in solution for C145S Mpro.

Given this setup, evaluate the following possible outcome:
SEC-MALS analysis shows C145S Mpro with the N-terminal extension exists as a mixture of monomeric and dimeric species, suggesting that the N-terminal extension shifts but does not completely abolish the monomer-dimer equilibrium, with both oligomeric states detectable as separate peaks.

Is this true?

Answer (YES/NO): NO